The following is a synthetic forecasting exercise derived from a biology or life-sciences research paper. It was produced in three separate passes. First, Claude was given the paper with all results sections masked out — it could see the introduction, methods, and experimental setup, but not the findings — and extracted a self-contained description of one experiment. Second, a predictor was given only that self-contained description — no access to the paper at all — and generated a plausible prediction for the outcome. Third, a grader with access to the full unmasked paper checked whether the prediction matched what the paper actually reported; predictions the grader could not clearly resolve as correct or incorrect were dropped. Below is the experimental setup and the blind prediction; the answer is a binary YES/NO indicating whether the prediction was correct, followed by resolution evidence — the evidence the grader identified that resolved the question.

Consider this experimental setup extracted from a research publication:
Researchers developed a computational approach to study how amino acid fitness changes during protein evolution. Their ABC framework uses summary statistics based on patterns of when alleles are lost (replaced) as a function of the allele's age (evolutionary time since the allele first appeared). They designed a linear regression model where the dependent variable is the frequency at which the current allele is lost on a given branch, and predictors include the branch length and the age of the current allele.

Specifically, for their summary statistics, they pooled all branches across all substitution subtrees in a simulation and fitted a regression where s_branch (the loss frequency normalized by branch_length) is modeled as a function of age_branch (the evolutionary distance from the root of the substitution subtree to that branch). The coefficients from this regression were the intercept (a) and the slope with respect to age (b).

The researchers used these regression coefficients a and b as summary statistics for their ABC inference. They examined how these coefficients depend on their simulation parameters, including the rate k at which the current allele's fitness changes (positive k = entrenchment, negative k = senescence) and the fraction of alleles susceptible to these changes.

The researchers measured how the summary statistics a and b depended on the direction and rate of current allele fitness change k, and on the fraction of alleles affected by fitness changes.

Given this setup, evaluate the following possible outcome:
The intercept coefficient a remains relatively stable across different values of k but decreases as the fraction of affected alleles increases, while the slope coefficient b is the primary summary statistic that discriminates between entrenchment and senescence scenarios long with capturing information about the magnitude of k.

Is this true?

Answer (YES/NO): NO